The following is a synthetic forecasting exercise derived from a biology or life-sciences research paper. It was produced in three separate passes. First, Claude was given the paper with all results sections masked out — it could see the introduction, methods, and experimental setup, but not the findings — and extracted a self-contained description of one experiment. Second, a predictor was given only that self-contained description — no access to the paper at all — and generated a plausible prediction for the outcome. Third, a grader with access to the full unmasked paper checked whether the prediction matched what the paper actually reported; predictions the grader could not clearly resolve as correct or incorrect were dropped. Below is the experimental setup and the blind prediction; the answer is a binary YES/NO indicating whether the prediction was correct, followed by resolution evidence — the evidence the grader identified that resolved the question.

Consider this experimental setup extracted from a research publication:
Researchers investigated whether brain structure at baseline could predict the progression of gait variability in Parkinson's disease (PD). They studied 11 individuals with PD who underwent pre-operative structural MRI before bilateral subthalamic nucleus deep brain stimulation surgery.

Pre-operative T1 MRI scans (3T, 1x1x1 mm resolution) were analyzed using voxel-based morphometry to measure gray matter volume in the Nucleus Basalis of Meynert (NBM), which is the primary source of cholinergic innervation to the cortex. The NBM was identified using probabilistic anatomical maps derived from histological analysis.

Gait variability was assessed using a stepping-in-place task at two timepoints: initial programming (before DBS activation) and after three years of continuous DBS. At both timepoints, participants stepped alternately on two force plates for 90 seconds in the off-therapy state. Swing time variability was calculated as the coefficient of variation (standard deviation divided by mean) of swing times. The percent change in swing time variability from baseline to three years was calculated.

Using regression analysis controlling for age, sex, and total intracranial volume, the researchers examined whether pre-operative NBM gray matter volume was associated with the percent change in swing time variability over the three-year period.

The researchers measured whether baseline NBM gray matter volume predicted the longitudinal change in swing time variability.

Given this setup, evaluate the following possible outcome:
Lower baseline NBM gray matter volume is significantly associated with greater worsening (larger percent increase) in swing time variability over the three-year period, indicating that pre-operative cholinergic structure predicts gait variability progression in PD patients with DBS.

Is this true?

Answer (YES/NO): YES